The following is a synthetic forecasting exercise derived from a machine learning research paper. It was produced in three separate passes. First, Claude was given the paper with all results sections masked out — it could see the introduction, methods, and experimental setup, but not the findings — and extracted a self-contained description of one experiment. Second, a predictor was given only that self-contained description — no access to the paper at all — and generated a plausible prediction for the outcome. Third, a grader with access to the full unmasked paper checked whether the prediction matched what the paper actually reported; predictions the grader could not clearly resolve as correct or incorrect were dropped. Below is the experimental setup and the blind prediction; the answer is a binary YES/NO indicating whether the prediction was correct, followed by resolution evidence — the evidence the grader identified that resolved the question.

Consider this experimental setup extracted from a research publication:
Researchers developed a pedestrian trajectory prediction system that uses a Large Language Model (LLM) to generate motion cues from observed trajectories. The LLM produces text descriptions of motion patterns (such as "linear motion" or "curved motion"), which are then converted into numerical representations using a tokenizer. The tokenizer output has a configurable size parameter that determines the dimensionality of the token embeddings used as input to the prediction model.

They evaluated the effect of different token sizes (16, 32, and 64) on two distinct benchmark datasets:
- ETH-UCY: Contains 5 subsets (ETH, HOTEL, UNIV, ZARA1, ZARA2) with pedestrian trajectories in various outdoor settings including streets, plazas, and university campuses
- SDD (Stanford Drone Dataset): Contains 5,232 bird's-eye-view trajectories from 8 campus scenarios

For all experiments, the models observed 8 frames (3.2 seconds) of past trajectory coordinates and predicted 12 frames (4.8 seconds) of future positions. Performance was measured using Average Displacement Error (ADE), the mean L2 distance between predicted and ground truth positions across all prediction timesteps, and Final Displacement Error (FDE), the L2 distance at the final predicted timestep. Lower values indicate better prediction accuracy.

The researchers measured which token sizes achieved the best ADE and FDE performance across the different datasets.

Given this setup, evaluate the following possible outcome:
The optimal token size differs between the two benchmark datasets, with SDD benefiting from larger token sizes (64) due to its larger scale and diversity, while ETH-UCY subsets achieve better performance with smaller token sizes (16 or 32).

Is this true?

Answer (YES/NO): NO